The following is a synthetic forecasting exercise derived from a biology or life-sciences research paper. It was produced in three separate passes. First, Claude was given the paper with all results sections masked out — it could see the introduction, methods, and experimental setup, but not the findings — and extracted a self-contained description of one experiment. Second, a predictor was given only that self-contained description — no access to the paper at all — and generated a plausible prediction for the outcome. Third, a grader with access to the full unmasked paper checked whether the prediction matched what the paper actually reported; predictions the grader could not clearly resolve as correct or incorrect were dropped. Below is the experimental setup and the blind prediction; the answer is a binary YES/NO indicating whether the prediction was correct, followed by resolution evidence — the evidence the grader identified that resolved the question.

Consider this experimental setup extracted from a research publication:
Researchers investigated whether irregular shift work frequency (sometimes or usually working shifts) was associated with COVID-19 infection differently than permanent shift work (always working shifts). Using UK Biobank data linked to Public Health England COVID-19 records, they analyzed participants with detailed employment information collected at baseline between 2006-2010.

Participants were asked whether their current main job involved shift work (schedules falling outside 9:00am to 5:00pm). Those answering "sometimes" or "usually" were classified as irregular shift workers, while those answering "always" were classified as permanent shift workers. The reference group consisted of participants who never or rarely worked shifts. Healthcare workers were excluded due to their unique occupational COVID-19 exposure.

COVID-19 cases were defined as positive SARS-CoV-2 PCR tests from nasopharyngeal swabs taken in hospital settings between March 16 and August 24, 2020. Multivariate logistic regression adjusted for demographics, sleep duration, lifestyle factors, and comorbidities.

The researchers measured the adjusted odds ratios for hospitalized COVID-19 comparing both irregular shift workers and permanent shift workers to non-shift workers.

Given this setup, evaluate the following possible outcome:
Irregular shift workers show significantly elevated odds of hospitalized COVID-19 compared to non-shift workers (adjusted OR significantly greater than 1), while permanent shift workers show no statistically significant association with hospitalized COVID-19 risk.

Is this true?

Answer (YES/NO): NO